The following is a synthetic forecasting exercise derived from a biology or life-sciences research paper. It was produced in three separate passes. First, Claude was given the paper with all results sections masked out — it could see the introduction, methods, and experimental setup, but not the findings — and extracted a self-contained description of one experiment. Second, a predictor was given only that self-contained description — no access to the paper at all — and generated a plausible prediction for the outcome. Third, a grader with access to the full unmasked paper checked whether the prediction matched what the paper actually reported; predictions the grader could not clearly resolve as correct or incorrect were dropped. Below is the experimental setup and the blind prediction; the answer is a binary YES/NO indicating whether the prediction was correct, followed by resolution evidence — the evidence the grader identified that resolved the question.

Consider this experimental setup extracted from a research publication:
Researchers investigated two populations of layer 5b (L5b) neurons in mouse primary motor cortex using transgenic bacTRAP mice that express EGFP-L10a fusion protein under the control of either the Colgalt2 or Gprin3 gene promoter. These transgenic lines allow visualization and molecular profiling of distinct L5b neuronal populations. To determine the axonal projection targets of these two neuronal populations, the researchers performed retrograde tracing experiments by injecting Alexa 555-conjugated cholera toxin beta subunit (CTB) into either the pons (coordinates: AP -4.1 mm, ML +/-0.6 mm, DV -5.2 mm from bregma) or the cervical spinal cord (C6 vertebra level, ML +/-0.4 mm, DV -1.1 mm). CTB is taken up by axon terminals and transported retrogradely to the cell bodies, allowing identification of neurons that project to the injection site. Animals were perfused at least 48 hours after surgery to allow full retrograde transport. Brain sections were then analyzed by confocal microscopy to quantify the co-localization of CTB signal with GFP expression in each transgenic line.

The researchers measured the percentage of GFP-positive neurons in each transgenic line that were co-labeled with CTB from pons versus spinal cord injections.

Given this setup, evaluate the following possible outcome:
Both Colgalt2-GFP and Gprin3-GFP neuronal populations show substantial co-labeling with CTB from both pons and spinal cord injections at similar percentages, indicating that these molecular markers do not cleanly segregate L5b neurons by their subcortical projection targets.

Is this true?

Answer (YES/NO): NO